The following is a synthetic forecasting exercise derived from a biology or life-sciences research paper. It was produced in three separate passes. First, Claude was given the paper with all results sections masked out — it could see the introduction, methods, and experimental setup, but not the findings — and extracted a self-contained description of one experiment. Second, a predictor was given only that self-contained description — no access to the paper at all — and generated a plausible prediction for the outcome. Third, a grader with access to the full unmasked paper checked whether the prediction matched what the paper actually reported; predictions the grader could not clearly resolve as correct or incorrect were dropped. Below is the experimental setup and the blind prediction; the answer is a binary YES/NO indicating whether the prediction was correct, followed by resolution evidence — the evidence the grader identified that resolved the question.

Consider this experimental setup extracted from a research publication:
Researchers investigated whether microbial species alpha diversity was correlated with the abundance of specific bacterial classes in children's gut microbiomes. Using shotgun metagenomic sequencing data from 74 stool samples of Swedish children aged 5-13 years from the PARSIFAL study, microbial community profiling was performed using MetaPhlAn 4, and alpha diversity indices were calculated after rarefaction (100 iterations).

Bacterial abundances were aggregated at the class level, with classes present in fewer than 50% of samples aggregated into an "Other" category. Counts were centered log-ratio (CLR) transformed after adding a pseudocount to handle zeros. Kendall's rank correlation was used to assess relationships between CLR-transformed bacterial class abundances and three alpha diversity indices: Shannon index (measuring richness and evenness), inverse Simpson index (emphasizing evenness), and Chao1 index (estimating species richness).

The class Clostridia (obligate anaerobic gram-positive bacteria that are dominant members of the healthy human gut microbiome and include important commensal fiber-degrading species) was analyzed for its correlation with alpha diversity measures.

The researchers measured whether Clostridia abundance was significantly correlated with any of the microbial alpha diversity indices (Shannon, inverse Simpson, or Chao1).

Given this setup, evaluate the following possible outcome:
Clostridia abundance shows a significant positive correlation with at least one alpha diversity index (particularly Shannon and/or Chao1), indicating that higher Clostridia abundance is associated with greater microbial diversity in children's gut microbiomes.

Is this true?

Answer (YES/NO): NO